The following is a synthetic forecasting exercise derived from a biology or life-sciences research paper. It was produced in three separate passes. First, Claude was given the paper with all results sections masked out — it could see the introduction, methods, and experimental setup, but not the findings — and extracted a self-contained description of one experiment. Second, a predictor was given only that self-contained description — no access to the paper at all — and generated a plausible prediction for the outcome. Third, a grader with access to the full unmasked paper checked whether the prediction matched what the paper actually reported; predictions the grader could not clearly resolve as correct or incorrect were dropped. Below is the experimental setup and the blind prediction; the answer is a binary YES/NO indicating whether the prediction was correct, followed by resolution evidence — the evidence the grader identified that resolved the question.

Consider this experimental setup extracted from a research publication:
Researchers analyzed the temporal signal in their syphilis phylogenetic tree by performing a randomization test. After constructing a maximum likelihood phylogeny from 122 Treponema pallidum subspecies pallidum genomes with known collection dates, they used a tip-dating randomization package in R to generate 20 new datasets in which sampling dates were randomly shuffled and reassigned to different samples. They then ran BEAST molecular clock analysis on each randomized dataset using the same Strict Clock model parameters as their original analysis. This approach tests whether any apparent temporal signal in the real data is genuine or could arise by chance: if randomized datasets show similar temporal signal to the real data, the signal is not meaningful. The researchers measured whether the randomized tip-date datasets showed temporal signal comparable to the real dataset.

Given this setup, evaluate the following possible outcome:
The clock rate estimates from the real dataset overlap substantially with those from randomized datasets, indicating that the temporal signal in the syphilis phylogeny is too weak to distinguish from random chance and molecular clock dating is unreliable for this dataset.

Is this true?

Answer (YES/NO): NO